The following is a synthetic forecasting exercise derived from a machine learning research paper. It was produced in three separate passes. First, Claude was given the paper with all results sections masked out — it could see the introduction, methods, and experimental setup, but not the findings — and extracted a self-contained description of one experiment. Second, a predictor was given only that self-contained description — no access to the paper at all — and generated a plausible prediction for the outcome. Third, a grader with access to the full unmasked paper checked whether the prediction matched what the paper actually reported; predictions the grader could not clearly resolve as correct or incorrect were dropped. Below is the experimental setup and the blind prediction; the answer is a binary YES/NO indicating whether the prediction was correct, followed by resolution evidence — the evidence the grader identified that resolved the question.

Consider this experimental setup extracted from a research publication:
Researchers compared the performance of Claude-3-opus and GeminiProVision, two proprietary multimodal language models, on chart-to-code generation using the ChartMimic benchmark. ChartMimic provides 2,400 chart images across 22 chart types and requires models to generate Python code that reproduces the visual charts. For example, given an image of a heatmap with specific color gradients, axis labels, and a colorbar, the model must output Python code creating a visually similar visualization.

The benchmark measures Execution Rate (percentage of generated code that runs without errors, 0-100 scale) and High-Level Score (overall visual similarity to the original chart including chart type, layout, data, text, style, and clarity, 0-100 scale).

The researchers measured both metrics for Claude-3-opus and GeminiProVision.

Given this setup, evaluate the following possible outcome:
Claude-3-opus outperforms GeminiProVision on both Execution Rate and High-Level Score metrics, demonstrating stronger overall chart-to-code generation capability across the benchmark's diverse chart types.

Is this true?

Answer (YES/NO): YES